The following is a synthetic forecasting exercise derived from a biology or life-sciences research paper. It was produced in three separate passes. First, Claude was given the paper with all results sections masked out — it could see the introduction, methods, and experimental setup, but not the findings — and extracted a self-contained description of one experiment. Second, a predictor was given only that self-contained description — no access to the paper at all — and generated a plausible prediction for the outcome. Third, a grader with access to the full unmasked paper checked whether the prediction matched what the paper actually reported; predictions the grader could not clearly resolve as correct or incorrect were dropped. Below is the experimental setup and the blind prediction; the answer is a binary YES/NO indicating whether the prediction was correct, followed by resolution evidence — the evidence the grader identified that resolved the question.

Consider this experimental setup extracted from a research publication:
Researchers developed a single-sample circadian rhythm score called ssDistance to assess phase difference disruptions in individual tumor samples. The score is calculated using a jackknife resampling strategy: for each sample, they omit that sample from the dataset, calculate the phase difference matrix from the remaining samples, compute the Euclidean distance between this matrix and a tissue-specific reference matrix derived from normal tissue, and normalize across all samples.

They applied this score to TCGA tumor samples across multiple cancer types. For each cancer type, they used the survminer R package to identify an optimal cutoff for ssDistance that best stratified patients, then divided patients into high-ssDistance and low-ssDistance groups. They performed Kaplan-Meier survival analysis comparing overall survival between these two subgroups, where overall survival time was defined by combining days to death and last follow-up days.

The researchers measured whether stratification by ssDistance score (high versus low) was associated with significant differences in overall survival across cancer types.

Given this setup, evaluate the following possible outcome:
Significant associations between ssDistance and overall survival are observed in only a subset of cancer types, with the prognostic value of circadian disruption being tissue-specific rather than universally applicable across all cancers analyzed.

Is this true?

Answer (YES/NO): YES